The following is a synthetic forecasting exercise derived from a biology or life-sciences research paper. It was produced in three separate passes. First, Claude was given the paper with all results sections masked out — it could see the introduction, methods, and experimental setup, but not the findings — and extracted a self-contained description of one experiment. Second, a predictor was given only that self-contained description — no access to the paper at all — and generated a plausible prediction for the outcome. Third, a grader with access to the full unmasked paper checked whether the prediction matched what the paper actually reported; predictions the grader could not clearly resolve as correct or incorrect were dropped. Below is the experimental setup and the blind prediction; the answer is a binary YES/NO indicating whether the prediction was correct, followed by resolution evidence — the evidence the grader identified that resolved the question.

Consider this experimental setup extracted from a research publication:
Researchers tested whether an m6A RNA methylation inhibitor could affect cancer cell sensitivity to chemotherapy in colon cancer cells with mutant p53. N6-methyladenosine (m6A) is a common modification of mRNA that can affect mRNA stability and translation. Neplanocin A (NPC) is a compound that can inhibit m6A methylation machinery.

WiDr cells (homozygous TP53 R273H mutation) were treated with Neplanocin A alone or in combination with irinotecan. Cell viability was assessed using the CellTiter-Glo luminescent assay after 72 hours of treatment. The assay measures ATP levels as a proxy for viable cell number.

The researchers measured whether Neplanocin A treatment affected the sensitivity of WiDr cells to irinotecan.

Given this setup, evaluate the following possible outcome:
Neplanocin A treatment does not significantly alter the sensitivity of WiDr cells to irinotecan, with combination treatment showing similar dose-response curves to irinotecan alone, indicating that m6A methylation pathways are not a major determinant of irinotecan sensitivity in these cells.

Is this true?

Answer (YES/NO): NO